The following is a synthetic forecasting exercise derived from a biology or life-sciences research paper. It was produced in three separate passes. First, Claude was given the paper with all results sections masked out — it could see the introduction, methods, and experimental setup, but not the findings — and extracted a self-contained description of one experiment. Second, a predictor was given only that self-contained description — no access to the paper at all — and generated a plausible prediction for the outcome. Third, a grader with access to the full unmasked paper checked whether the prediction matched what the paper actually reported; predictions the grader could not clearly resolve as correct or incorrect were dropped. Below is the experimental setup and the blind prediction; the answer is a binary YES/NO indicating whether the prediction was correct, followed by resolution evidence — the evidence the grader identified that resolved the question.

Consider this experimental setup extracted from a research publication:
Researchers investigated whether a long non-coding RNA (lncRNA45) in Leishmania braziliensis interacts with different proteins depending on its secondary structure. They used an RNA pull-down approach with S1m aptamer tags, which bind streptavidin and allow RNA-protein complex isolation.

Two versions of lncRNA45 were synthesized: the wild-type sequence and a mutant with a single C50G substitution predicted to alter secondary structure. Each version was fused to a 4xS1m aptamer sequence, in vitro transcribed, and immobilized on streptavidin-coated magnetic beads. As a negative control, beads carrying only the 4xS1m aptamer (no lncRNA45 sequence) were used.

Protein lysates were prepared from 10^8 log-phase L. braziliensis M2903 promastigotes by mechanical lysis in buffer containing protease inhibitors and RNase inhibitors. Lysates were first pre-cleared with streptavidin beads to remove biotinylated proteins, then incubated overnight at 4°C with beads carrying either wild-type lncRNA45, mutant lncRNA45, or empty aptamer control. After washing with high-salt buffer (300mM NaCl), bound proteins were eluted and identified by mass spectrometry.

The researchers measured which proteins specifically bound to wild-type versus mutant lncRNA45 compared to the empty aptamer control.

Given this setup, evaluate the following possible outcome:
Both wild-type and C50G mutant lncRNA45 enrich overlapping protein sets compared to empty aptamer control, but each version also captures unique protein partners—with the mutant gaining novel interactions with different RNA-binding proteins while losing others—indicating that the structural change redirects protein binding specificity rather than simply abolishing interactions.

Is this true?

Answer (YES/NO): NO